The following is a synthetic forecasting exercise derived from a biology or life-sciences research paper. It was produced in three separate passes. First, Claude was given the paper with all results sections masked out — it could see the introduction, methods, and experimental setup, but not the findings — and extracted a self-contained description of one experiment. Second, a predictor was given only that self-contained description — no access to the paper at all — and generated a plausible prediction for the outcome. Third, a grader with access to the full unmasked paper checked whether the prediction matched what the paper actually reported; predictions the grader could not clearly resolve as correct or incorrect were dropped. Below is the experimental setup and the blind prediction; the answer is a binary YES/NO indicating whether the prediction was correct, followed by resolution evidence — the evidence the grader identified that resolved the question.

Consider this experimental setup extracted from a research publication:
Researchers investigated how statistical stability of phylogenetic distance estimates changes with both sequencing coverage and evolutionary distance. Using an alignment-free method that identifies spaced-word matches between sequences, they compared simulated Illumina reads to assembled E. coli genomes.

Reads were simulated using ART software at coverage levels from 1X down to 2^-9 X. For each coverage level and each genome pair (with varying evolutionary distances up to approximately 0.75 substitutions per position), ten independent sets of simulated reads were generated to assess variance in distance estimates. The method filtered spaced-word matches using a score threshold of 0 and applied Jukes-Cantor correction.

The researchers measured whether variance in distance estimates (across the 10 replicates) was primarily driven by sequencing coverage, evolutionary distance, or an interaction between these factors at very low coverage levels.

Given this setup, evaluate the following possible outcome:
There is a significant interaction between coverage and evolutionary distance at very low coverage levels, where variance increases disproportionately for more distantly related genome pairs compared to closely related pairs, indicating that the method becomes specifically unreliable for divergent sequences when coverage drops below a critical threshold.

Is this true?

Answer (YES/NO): YES